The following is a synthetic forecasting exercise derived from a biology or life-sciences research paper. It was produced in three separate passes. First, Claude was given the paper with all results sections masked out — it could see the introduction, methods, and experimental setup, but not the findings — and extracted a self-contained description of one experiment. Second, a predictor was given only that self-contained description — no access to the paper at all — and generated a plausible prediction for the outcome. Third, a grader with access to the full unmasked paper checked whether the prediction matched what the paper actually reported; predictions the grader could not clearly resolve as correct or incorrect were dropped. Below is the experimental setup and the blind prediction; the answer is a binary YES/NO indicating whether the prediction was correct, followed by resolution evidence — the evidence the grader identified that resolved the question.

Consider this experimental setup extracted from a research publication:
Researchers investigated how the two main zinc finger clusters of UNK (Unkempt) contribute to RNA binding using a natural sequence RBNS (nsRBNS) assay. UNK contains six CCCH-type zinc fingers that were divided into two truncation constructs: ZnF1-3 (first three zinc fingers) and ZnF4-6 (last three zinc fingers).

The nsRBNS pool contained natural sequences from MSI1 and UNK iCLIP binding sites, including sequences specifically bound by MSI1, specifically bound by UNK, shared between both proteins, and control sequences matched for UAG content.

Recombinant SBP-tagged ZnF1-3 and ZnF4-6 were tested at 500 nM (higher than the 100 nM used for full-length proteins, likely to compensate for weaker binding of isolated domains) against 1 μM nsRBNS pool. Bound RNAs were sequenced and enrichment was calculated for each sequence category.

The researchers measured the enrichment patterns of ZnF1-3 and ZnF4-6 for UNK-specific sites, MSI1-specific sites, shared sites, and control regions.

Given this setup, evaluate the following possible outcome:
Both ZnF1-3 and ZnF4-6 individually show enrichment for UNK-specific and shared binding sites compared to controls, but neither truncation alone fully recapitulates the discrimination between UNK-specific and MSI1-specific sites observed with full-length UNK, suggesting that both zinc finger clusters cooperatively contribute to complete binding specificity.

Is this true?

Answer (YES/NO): NO